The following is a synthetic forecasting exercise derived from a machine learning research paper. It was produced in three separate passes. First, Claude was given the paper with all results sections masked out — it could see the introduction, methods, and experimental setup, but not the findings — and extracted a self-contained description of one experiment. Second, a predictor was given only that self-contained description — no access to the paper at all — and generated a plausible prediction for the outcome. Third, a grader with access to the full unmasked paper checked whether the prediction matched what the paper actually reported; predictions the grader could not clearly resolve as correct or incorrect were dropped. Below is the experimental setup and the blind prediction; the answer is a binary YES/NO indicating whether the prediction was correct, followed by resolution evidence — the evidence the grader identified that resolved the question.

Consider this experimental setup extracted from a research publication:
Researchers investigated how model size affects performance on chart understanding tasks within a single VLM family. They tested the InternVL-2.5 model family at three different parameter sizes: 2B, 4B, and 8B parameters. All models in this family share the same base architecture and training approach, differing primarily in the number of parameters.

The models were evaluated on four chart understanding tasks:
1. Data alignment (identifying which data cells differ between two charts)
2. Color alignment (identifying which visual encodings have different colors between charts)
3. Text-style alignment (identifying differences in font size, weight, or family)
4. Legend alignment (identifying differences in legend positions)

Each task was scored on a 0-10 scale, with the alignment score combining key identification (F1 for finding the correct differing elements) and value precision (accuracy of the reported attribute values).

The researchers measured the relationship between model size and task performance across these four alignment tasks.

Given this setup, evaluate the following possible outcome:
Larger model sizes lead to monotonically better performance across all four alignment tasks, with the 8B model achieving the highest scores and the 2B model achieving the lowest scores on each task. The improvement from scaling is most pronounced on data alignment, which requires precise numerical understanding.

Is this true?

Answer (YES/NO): NO